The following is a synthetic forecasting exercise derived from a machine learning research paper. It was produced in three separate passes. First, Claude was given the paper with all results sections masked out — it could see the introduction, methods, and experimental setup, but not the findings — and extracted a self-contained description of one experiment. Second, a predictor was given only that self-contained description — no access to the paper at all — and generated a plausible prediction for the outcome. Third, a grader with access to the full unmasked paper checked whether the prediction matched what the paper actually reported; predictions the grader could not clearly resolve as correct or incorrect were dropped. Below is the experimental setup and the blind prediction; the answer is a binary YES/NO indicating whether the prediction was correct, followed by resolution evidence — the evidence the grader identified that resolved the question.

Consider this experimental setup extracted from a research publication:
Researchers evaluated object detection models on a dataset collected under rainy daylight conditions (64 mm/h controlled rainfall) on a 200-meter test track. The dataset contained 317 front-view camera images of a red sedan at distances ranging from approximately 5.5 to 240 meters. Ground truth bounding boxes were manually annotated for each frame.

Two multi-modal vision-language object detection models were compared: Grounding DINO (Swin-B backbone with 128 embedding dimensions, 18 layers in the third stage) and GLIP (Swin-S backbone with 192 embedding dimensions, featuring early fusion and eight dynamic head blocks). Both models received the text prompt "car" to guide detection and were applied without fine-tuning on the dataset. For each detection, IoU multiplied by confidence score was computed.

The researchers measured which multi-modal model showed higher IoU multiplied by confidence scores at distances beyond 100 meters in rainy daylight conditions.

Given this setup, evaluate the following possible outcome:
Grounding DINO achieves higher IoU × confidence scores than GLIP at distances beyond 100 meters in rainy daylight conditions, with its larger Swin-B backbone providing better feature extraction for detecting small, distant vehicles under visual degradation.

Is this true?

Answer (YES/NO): YES